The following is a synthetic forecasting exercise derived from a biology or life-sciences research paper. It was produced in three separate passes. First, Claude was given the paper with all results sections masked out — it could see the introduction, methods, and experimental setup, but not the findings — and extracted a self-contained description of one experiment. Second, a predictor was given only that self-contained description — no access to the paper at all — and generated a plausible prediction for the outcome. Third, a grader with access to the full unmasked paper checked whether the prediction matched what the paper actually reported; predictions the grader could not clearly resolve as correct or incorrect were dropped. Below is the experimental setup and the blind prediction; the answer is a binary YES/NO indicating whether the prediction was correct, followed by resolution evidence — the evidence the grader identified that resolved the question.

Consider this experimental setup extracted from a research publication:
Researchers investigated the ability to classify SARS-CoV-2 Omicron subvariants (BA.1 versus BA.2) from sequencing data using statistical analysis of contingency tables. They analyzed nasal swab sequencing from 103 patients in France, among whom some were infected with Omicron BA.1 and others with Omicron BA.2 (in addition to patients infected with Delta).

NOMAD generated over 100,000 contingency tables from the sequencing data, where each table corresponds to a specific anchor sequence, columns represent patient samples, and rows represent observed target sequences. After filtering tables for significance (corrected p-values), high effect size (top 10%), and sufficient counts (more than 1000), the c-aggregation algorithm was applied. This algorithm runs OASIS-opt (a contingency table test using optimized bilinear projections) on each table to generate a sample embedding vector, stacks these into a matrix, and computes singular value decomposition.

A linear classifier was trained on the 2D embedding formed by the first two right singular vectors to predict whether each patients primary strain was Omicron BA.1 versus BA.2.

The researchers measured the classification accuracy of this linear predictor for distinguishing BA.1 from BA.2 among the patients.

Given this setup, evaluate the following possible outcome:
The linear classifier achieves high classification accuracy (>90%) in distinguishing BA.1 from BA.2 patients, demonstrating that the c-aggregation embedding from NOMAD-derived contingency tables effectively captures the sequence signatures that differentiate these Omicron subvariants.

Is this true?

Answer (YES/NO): YES